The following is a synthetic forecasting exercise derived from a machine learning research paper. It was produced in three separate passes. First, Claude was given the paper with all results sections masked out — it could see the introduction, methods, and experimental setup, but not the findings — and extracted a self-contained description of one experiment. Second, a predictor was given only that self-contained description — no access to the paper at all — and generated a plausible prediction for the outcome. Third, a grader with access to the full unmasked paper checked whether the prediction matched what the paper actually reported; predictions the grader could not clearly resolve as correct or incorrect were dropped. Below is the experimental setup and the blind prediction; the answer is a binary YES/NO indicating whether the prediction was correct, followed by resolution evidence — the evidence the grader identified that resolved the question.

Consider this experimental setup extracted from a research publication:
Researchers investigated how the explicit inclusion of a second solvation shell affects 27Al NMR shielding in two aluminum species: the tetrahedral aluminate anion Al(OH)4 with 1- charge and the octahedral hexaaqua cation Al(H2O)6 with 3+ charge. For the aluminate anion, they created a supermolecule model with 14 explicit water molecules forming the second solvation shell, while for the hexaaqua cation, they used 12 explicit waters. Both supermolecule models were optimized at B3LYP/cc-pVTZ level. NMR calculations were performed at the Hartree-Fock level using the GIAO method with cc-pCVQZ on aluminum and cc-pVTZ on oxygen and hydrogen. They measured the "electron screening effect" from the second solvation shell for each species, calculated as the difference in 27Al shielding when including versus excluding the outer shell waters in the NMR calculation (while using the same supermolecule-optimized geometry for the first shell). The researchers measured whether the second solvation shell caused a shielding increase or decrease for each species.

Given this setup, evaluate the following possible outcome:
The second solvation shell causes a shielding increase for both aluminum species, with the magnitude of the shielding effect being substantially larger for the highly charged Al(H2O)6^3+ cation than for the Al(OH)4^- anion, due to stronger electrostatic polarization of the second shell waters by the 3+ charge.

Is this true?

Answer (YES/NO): NO